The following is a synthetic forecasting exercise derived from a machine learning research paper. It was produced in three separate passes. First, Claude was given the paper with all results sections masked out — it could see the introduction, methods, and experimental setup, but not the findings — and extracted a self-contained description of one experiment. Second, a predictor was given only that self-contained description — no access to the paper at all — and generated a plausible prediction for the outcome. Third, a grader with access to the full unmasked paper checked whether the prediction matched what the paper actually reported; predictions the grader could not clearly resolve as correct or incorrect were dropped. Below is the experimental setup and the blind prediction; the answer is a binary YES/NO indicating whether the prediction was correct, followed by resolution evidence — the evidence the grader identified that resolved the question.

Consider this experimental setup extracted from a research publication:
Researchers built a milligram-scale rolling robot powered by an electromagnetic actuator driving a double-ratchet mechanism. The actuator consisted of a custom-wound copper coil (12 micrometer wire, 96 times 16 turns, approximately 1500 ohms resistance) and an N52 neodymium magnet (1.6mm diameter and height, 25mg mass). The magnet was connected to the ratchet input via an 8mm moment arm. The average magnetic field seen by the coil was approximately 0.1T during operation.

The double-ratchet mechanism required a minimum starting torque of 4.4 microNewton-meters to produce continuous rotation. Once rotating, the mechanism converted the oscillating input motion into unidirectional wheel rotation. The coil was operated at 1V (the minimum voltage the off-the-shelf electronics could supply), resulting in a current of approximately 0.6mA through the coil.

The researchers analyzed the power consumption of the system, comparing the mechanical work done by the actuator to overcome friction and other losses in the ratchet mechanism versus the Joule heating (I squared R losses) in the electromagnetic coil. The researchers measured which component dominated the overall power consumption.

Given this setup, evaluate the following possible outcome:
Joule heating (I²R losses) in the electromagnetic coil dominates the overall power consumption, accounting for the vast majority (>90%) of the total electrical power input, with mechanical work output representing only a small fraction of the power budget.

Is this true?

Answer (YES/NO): YES